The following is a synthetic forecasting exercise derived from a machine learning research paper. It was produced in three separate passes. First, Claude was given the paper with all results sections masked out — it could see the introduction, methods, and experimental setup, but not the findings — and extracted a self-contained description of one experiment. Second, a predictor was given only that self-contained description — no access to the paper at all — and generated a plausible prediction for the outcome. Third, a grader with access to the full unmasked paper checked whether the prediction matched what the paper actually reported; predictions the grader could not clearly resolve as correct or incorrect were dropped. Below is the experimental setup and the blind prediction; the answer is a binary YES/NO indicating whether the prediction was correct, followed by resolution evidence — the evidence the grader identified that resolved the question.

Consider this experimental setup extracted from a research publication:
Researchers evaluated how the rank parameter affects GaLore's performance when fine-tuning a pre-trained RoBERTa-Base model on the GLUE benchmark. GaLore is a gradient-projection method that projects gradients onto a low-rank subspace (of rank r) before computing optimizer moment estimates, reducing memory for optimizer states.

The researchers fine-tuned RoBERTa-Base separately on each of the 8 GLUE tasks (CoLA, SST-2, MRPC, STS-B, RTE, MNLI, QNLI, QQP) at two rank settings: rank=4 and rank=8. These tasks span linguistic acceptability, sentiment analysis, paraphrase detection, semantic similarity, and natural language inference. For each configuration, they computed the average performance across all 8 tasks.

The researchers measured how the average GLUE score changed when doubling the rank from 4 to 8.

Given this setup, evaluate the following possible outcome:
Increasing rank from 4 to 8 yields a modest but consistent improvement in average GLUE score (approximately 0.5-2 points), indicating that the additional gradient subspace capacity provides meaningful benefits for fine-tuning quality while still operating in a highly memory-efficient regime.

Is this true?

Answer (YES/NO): NO